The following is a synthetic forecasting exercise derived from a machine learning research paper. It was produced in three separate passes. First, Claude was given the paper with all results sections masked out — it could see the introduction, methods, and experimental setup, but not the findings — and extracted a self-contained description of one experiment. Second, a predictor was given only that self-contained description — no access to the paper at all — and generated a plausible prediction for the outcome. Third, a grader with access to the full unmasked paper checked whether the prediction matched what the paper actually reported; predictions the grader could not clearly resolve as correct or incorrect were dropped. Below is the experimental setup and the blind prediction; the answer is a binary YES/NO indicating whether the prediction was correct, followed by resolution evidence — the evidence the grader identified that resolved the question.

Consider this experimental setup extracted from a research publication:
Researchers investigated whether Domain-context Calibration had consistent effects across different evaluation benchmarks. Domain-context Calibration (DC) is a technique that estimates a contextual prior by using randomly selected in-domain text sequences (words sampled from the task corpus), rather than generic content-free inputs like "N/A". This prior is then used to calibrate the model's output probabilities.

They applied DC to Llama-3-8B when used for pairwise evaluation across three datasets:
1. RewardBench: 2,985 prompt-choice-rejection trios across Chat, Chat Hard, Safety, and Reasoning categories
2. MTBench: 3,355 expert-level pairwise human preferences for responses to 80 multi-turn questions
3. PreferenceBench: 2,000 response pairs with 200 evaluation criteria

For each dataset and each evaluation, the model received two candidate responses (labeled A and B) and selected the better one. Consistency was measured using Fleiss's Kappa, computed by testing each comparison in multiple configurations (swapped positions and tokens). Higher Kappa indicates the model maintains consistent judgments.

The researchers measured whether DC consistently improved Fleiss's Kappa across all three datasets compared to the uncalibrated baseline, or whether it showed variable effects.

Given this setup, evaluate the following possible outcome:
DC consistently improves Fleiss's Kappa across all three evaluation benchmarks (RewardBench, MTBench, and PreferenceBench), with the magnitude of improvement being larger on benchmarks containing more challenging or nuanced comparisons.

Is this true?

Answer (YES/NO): NO